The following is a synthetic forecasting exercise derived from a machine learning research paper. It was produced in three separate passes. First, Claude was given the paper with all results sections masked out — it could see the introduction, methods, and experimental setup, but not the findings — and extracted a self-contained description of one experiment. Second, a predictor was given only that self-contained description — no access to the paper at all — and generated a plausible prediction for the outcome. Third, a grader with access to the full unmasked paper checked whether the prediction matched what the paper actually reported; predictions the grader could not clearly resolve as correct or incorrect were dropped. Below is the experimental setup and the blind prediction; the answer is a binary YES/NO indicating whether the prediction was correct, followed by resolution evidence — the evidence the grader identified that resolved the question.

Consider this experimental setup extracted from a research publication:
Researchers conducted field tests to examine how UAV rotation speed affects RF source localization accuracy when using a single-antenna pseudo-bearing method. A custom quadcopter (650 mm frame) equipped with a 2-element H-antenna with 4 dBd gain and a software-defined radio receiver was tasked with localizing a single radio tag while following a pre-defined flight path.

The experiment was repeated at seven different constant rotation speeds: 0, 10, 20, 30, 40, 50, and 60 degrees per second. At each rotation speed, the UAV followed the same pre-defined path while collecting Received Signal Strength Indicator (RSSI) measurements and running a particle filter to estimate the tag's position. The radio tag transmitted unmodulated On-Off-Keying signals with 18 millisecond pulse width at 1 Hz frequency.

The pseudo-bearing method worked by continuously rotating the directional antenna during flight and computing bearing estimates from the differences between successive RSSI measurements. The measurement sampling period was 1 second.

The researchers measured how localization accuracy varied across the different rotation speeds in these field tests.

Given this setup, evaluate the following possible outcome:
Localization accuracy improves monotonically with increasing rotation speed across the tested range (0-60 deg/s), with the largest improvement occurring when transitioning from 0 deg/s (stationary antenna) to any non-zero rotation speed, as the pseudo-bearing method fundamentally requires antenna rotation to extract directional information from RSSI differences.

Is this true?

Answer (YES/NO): YES